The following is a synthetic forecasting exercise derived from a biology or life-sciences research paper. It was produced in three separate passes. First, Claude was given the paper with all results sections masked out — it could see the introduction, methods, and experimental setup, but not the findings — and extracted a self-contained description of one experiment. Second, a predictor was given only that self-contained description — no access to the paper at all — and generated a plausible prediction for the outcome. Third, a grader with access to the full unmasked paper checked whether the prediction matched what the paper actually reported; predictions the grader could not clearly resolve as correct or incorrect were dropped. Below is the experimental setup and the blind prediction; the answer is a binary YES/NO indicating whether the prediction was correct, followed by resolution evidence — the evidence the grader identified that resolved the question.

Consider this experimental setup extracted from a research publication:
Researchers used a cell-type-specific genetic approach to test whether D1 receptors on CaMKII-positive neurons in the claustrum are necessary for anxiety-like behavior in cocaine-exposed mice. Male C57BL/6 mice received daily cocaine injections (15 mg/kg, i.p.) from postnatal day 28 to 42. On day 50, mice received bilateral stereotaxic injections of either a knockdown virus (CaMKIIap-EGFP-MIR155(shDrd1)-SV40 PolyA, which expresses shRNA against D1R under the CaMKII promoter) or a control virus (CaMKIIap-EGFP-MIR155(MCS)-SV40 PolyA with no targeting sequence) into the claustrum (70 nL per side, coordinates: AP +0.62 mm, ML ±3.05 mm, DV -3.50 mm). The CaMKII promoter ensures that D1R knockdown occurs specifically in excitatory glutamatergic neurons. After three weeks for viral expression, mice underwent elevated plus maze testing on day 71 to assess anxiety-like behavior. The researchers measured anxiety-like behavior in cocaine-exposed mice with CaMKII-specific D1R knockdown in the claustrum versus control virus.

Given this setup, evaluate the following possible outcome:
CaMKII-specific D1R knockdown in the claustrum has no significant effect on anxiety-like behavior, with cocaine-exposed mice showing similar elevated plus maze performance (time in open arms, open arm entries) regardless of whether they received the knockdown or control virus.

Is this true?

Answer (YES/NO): NO